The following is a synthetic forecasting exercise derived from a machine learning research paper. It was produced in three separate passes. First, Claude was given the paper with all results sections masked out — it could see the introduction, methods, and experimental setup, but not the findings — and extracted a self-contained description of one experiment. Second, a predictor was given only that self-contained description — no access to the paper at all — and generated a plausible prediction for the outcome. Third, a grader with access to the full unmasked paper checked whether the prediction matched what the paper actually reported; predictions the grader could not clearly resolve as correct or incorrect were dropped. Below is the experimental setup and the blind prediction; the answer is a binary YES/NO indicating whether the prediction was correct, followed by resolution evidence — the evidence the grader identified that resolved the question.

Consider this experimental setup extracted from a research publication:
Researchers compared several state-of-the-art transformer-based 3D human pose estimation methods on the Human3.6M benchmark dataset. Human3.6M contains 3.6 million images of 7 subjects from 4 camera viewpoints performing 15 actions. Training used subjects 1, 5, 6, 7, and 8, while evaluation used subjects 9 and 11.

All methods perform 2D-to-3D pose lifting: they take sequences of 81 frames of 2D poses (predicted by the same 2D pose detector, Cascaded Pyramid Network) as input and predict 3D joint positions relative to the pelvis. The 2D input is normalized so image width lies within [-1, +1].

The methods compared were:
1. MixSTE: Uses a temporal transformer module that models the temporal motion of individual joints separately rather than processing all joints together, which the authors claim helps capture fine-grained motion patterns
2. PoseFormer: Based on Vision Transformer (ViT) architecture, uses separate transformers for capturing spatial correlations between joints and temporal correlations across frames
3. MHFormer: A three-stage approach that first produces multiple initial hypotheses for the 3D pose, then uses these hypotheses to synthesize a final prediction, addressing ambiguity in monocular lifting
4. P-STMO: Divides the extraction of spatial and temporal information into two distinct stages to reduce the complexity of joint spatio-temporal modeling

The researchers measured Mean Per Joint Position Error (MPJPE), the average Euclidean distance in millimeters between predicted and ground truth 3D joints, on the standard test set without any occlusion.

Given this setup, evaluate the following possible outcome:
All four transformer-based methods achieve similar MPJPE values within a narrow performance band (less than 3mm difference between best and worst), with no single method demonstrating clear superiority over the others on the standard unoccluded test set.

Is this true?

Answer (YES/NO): NO